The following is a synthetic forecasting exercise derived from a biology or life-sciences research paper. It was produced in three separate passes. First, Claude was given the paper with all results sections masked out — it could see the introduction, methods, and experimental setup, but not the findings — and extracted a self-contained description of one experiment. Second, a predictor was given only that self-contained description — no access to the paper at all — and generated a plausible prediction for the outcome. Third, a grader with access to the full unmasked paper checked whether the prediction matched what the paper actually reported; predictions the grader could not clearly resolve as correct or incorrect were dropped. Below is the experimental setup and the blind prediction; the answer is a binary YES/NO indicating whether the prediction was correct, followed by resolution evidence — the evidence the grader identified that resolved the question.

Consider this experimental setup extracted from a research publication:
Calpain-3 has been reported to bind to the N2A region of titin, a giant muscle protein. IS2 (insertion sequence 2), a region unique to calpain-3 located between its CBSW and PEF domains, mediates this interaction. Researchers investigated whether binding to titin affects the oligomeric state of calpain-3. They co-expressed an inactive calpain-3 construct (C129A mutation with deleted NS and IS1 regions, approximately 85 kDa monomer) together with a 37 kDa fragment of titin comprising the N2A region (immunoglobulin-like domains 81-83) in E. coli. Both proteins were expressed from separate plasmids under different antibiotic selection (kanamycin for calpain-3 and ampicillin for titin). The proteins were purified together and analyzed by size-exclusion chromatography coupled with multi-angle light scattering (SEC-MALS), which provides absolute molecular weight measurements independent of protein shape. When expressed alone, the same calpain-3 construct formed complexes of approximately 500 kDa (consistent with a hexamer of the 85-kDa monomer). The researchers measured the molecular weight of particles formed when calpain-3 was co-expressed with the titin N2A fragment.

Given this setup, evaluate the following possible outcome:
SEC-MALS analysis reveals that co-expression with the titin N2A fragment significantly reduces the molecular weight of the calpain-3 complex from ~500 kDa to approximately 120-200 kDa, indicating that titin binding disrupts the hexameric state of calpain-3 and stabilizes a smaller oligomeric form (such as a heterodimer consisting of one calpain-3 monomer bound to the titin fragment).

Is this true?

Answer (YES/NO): NO